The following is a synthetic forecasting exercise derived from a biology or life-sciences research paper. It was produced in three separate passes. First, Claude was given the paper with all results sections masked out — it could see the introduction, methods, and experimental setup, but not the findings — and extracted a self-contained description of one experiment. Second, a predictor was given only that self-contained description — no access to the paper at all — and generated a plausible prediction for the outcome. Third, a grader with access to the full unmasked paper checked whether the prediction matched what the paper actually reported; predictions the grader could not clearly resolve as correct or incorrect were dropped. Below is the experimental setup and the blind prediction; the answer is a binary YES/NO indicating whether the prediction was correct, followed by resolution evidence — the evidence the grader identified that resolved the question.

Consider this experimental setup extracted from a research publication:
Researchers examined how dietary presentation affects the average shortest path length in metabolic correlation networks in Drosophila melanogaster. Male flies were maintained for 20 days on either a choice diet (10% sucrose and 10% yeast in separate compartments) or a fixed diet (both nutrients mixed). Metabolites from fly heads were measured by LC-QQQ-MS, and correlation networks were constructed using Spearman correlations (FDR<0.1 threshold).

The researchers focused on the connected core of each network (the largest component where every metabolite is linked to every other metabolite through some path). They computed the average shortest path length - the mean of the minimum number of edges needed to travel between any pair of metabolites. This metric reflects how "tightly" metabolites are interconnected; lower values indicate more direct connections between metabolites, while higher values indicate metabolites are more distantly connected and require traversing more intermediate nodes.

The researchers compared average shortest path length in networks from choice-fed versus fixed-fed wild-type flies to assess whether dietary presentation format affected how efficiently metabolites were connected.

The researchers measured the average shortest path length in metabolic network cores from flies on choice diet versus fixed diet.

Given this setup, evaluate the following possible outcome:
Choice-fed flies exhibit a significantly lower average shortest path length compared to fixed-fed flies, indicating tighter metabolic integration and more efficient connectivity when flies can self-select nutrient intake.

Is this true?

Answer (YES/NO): NO